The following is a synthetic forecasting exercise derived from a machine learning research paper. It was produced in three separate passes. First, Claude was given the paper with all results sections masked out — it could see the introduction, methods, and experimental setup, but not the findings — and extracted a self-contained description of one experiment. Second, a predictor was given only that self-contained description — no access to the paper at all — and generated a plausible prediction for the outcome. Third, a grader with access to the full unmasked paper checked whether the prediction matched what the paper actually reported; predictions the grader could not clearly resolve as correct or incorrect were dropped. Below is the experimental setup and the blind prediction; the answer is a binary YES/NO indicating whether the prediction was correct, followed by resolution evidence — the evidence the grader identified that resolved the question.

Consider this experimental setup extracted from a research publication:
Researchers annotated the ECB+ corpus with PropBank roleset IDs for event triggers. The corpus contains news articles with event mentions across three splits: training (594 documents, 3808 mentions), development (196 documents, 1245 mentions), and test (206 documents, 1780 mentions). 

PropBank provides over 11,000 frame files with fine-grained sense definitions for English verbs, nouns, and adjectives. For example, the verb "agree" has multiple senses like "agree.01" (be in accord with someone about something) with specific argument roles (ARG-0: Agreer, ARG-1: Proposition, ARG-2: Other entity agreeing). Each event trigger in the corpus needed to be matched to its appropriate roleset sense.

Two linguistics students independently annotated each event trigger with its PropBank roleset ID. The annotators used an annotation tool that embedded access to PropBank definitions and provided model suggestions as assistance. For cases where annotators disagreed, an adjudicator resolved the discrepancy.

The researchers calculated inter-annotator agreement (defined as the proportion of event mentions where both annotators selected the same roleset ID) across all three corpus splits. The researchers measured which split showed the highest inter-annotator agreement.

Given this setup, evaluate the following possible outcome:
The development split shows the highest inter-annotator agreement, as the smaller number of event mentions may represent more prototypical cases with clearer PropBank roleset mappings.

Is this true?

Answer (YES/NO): YES